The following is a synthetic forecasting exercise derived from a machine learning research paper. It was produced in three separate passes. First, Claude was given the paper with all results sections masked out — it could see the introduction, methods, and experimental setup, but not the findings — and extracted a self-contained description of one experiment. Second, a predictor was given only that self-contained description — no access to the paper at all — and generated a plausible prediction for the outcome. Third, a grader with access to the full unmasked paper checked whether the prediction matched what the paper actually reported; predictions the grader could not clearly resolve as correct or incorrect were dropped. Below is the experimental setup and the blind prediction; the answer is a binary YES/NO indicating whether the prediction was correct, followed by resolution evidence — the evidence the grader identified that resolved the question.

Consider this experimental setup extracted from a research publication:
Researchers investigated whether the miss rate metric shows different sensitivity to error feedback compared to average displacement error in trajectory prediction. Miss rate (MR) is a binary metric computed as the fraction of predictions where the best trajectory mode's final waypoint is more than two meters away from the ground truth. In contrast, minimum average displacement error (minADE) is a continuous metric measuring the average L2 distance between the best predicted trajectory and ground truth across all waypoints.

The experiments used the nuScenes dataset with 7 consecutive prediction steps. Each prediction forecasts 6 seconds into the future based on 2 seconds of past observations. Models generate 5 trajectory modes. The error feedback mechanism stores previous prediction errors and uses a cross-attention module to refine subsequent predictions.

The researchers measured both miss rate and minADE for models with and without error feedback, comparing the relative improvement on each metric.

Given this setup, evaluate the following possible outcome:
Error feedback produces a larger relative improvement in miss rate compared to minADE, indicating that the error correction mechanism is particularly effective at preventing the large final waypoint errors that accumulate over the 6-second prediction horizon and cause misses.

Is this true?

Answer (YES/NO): NO